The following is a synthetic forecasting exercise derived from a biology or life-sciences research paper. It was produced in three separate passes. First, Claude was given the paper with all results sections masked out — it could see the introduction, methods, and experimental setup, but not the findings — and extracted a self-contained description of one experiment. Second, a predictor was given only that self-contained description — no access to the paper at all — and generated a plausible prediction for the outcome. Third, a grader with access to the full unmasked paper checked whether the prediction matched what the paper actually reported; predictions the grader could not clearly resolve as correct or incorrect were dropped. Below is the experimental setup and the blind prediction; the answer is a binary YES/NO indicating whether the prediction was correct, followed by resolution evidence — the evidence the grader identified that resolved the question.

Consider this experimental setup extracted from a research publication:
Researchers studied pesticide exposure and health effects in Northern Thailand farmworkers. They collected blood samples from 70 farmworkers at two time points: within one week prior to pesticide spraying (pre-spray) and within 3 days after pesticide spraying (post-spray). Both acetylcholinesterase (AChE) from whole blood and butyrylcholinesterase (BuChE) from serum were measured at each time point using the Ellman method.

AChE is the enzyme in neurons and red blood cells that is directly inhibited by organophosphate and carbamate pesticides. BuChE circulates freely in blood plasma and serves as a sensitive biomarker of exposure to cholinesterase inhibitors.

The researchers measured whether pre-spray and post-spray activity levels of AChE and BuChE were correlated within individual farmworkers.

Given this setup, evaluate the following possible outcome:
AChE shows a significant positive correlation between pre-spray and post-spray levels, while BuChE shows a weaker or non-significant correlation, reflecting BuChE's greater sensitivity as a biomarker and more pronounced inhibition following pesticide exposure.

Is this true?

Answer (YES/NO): NO